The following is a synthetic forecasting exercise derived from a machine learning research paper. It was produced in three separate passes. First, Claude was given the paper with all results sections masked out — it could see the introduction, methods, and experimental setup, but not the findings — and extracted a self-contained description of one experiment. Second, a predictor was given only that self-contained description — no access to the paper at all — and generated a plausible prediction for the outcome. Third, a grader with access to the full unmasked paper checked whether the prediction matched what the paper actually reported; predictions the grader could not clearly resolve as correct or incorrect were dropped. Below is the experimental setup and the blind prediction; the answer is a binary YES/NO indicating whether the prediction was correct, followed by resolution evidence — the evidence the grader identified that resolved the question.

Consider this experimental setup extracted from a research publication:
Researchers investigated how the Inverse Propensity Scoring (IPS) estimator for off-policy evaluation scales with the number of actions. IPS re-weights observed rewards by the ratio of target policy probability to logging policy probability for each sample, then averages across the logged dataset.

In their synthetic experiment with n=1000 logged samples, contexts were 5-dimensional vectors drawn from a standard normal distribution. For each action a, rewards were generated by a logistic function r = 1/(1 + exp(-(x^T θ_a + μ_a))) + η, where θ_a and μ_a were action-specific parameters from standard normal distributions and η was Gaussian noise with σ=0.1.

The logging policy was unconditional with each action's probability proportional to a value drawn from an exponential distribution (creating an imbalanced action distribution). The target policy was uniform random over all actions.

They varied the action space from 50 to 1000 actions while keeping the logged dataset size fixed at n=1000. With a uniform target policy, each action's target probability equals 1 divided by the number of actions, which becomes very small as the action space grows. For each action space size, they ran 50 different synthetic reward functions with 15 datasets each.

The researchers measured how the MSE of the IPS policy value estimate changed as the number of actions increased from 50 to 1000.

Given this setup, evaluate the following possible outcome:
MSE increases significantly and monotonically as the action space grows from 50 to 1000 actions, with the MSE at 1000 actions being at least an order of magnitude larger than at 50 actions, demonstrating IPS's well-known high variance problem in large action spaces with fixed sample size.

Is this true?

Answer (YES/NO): NO